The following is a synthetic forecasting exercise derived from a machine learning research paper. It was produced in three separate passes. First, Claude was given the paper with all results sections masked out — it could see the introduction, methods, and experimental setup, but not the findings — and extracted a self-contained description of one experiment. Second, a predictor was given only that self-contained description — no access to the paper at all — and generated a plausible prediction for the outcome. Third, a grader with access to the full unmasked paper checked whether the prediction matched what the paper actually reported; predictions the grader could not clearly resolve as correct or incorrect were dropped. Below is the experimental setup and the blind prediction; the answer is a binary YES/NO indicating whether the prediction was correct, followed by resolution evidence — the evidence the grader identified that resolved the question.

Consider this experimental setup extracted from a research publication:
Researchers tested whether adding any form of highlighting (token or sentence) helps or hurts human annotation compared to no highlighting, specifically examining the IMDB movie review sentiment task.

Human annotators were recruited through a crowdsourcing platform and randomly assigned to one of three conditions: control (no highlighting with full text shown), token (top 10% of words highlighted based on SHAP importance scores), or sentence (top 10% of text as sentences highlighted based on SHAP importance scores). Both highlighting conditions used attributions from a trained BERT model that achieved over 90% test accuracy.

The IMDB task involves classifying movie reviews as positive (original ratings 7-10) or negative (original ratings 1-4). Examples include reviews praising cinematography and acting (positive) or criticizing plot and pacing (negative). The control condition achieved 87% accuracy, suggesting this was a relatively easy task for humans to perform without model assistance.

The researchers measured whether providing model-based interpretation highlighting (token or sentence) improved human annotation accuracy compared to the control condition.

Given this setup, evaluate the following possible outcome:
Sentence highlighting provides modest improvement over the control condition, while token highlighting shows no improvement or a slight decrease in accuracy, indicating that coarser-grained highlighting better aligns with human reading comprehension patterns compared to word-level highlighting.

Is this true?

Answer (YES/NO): NO